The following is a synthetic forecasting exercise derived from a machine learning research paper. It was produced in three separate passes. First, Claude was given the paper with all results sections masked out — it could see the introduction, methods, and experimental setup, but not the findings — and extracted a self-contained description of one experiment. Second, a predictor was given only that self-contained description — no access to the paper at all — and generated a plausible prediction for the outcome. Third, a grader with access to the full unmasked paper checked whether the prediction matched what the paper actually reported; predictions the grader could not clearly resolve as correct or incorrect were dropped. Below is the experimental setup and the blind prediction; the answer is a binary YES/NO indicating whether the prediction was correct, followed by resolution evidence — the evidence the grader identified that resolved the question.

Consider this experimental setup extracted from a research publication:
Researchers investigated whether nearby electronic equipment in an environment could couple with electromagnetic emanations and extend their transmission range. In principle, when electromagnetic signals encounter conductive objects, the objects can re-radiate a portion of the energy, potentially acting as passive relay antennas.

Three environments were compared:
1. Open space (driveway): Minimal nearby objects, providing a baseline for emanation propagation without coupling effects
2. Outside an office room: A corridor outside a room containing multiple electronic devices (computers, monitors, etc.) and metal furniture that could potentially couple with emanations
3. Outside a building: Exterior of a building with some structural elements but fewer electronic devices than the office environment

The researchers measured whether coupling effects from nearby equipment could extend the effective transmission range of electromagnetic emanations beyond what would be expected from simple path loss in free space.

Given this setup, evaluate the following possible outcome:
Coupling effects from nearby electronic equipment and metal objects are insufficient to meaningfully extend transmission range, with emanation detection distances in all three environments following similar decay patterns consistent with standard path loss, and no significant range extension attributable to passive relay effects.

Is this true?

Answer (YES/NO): NO